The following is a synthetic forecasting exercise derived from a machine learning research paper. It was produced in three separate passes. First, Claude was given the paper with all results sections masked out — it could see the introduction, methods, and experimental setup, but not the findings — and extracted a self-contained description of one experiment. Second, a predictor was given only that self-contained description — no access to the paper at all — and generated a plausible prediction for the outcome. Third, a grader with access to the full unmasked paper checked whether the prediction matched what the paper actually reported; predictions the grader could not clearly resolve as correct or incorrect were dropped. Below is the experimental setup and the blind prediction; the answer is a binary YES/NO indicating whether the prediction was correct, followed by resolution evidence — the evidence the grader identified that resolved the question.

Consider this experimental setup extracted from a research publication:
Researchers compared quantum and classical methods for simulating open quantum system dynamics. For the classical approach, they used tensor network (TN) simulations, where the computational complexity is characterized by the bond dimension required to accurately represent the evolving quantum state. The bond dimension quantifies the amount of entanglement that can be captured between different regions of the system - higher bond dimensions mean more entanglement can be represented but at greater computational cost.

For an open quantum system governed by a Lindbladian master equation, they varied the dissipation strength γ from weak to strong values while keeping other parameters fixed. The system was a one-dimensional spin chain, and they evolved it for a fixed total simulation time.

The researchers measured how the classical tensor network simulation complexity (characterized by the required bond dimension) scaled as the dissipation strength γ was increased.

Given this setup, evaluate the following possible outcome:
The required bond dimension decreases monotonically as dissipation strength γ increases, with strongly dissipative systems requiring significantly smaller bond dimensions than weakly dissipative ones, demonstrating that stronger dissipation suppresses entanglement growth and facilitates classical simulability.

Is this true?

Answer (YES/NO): NO